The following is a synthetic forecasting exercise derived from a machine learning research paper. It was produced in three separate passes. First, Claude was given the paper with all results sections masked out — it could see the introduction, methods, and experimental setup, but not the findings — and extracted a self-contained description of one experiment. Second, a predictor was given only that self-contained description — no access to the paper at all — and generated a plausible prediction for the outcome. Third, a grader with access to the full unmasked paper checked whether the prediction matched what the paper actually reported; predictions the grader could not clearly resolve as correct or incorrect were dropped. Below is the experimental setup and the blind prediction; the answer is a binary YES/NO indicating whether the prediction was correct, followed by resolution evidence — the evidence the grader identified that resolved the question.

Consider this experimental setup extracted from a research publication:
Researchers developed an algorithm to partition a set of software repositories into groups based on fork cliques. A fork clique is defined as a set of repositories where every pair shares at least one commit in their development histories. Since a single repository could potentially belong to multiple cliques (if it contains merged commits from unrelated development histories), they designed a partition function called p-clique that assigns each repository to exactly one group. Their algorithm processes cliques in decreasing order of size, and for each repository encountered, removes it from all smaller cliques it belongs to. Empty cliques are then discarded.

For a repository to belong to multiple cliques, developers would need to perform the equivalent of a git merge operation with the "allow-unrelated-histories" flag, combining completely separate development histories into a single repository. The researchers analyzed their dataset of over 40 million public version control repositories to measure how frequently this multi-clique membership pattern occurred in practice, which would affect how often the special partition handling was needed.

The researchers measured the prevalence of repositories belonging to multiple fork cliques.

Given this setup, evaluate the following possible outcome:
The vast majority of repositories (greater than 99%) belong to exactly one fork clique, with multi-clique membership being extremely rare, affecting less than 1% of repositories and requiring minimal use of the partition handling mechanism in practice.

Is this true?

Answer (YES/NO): NO